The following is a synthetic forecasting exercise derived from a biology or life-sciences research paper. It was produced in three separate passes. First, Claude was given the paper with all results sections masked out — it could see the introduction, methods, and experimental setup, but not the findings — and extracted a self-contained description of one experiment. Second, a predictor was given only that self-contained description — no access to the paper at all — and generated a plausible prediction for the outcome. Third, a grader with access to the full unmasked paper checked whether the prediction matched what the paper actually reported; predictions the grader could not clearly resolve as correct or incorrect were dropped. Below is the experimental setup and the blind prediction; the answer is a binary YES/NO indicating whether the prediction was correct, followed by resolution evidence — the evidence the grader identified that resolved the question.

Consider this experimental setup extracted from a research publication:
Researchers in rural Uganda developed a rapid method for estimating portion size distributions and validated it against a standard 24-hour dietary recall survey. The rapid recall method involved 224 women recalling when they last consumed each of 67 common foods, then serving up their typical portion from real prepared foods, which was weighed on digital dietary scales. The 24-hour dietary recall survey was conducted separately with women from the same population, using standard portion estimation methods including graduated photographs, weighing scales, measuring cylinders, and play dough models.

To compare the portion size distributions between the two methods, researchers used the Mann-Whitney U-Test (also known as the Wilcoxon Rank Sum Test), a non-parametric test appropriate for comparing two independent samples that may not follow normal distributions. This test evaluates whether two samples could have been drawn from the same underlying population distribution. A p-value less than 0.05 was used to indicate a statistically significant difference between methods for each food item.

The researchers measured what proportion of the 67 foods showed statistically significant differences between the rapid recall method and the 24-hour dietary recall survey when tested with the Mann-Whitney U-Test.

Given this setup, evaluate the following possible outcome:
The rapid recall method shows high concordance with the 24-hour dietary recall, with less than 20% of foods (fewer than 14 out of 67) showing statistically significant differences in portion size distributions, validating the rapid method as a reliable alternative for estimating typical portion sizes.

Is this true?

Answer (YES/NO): NO